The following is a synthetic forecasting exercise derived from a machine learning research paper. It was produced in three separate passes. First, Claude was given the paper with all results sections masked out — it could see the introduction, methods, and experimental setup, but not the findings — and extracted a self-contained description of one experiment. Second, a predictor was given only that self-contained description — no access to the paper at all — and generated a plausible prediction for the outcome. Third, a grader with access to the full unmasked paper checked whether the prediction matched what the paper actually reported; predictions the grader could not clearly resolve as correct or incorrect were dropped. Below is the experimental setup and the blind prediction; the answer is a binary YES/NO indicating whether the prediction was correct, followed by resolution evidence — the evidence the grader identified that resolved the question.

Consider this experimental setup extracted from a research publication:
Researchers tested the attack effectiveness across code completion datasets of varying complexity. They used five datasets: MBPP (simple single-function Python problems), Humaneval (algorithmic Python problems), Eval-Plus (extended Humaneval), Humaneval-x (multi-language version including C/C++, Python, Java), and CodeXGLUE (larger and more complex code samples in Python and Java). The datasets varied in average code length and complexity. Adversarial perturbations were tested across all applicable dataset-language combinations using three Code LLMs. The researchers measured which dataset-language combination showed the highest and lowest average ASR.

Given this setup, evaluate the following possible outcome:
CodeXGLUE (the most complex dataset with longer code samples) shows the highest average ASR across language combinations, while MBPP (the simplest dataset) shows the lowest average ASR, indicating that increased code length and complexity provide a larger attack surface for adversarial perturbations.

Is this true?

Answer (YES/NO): NO